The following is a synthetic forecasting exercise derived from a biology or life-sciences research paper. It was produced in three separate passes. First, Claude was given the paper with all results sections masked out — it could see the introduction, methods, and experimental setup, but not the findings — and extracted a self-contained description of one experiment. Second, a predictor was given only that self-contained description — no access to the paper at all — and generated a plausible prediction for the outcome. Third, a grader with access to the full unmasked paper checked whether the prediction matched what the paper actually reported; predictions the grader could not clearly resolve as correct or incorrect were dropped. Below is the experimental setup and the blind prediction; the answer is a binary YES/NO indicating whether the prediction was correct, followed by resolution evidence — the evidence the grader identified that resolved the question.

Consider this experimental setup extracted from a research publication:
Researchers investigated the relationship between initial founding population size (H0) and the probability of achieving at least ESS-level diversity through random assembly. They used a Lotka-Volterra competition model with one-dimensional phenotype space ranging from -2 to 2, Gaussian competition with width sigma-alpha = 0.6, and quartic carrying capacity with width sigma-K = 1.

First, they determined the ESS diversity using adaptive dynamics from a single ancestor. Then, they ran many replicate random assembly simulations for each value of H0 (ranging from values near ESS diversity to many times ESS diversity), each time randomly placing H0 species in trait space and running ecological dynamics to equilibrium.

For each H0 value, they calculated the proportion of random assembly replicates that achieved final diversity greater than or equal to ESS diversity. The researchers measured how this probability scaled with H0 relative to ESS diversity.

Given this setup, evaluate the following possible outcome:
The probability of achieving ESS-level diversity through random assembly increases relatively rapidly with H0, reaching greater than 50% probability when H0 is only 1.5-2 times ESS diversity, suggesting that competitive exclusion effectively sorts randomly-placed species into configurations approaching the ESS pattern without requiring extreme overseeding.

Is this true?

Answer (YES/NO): NO